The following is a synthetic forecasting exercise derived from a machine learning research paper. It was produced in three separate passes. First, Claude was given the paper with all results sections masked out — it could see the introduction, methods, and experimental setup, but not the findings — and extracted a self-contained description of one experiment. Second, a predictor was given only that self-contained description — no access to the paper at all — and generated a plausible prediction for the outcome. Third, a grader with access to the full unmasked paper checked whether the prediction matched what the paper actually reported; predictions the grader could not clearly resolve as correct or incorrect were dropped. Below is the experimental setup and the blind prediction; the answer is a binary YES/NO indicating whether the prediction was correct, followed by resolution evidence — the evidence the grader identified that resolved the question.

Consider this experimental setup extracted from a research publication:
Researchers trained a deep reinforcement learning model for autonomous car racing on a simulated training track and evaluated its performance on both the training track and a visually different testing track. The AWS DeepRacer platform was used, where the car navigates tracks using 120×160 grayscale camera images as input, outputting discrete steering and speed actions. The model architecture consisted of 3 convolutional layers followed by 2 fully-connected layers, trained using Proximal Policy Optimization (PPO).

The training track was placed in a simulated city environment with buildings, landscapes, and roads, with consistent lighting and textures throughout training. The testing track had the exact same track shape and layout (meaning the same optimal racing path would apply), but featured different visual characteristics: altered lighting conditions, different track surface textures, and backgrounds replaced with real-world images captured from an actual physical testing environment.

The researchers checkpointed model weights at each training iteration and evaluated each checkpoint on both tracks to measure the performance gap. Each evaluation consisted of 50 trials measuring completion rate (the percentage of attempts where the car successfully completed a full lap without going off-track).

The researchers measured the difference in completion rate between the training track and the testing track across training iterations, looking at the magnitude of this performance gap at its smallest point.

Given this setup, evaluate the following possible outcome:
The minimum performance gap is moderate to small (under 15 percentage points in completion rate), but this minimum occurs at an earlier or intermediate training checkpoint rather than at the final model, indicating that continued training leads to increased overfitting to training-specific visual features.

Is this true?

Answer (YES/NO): NO